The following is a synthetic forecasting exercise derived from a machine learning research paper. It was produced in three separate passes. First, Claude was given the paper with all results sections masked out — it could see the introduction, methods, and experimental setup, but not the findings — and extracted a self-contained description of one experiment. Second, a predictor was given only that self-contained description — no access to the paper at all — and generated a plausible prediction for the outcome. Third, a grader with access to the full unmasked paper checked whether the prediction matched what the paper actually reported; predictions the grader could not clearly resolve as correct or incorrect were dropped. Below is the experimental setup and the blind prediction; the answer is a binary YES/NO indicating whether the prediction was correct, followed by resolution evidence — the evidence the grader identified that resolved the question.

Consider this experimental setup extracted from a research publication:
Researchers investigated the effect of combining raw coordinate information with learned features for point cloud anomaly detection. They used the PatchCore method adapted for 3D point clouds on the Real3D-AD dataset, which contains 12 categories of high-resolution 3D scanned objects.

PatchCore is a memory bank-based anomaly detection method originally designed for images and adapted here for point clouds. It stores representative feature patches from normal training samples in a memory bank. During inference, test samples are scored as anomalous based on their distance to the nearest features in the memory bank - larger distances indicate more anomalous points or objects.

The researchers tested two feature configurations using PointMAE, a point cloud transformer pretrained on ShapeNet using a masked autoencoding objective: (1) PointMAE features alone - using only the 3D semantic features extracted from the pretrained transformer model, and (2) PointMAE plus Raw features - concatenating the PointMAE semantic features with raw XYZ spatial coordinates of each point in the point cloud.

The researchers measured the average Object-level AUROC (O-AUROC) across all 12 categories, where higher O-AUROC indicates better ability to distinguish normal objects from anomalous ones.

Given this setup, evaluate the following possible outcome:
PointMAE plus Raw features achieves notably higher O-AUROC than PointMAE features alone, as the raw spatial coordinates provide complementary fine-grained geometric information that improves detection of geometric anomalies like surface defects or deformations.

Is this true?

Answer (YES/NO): YES